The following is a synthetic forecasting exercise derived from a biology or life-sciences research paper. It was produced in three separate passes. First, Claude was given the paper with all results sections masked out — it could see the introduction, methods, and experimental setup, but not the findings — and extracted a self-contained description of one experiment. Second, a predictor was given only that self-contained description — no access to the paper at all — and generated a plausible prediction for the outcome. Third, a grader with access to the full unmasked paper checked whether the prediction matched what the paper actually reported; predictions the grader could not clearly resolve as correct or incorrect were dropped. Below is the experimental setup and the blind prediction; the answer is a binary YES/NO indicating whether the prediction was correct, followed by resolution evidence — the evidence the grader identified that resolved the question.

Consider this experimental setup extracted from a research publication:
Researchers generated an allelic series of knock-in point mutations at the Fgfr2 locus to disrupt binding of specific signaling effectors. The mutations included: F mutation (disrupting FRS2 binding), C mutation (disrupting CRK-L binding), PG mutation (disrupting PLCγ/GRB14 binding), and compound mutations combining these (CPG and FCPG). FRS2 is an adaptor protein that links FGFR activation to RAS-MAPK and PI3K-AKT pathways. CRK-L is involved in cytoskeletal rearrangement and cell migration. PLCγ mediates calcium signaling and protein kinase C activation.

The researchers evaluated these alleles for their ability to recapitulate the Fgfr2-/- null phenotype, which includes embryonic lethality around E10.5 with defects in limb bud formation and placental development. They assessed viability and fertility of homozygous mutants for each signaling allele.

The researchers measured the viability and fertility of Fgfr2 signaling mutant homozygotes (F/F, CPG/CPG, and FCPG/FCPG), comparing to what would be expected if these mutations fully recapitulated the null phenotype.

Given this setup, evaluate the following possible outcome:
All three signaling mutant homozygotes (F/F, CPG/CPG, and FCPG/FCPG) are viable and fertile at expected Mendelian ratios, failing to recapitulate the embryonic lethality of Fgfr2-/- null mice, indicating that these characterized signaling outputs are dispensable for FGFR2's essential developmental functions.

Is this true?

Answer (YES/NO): NO